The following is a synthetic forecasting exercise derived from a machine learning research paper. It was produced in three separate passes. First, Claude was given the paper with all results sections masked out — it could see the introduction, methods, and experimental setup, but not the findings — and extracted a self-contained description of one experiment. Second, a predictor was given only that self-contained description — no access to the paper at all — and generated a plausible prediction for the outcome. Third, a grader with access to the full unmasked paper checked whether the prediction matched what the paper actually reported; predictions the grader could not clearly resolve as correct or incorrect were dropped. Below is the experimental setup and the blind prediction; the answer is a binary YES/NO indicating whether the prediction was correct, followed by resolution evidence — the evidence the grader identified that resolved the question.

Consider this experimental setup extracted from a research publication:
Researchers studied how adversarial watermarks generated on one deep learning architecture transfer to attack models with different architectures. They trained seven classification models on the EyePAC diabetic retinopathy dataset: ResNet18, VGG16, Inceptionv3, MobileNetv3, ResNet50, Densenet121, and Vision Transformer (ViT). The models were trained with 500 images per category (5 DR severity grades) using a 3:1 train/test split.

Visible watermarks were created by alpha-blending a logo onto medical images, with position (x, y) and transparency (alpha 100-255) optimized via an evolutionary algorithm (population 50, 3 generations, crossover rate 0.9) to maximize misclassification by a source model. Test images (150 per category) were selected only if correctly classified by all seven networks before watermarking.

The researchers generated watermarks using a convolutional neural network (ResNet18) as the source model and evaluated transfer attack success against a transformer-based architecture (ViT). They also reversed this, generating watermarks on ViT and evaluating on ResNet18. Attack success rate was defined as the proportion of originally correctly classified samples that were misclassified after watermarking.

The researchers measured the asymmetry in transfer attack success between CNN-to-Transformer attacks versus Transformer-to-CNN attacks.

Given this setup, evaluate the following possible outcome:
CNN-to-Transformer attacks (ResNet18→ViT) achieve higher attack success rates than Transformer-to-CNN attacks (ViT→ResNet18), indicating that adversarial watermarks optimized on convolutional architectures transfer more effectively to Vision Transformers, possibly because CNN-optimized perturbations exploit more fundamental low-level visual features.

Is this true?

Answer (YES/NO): YES